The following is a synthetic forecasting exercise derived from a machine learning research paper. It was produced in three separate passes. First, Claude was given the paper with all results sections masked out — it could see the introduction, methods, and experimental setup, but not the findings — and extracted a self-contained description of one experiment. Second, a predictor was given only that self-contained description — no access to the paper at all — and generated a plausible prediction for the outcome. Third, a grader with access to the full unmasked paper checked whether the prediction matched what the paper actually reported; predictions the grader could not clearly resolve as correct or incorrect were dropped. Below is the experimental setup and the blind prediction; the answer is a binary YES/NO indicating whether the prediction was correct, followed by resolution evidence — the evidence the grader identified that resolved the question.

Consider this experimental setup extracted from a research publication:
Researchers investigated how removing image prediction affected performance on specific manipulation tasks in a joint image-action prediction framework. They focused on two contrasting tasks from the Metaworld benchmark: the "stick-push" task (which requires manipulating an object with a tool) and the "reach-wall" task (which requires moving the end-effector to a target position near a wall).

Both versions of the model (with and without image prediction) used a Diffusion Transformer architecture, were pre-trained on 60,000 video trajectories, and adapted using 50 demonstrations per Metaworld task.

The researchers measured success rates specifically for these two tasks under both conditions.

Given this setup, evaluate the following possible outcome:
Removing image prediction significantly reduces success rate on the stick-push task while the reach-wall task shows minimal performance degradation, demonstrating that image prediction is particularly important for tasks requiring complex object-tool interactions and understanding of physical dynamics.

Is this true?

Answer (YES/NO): YES